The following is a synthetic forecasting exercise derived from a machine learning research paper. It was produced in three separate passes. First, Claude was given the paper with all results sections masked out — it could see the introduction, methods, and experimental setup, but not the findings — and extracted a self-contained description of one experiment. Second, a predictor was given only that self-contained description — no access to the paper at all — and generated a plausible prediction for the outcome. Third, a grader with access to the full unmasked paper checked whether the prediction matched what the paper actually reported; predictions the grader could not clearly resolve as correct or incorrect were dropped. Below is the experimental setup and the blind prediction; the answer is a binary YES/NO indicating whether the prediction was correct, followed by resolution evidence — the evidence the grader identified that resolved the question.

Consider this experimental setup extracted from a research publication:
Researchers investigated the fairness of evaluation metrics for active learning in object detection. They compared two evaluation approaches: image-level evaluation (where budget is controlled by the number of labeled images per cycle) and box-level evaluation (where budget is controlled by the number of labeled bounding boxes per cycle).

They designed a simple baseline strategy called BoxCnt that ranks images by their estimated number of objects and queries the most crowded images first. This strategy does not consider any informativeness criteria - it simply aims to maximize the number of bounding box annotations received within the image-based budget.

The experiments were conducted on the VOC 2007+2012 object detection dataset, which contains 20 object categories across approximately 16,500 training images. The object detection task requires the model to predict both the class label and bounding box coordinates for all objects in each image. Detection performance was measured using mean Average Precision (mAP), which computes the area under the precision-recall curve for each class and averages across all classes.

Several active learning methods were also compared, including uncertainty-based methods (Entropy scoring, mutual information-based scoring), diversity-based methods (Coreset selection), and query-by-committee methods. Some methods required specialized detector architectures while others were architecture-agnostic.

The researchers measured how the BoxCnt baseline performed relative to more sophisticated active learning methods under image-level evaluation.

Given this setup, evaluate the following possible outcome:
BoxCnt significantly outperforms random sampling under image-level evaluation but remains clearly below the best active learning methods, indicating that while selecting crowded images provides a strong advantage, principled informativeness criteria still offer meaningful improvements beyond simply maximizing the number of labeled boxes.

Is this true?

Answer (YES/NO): NO